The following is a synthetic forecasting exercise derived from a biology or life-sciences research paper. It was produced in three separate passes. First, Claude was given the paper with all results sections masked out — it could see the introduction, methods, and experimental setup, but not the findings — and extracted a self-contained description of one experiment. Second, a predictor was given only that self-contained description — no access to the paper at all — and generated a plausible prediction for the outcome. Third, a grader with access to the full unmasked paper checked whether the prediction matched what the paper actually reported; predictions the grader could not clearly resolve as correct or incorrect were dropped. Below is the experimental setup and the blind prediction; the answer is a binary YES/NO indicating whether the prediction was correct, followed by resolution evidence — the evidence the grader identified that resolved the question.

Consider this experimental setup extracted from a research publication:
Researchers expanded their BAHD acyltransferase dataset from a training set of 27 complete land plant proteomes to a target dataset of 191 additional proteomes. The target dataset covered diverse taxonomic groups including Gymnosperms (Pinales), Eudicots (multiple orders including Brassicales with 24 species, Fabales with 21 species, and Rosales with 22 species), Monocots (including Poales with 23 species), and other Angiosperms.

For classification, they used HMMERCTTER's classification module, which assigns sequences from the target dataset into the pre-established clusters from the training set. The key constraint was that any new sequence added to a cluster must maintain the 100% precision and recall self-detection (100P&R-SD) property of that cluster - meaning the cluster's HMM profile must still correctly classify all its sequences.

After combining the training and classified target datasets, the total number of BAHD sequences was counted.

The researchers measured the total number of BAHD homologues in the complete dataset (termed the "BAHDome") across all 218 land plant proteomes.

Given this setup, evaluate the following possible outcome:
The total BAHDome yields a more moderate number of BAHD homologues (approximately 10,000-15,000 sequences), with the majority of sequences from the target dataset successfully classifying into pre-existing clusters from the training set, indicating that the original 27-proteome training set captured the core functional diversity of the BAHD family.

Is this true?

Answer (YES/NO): NO